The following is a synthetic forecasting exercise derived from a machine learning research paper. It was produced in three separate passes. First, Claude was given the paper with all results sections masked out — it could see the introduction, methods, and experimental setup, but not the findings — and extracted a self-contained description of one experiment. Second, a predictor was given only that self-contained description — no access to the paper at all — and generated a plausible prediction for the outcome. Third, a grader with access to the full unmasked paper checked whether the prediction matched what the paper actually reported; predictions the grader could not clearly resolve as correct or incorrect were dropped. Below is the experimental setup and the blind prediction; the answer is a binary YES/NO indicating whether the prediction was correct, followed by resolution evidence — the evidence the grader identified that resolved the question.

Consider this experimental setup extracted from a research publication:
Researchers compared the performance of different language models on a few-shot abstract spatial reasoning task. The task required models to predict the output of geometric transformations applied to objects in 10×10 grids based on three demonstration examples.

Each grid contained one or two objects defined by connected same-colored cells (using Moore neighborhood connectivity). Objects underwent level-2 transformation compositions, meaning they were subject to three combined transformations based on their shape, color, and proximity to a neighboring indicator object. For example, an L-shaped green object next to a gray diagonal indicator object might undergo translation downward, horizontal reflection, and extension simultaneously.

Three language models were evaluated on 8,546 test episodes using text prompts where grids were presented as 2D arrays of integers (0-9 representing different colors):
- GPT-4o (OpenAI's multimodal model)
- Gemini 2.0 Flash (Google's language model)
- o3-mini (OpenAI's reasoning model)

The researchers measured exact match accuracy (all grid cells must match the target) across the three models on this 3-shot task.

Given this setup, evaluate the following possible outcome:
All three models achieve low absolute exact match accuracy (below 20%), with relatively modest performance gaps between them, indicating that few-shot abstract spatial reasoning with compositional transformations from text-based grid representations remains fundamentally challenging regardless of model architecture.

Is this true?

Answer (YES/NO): NO